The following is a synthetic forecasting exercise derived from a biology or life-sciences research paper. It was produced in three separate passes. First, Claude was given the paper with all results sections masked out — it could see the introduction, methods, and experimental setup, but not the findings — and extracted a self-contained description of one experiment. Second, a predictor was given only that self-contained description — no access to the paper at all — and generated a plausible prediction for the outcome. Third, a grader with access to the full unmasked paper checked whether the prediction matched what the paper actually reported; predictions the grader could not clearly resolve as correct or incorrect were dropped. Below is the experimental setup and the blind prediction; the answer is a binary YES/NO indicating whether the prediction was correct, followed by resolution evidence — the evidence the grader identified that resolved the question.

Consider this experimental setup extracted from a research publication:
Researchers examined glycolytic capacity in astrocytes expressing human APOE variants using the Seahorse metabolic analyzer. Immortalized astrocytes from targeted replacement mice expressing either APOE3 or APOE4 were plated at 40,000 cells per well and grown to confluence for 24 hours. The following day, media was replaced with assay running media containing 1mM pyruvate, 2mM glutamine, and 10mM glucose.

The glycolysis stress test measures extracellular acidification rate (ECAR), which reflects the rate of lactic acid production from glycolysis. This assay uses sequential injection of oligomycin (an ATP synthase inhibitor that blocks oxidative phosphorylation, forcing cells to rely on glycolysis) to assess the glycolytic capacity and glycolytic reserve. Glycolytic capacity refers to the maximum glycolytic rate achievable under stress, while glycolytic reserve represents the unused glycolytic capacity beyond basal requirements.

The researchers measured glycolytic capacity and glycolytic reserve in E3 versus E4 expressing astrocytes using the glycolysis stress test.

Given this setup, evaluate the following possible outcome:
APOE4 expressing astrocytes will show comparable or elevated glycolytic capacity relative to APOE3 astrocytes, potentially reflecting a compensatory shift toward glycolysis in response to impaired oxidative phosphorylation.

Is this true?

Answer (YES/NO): YES